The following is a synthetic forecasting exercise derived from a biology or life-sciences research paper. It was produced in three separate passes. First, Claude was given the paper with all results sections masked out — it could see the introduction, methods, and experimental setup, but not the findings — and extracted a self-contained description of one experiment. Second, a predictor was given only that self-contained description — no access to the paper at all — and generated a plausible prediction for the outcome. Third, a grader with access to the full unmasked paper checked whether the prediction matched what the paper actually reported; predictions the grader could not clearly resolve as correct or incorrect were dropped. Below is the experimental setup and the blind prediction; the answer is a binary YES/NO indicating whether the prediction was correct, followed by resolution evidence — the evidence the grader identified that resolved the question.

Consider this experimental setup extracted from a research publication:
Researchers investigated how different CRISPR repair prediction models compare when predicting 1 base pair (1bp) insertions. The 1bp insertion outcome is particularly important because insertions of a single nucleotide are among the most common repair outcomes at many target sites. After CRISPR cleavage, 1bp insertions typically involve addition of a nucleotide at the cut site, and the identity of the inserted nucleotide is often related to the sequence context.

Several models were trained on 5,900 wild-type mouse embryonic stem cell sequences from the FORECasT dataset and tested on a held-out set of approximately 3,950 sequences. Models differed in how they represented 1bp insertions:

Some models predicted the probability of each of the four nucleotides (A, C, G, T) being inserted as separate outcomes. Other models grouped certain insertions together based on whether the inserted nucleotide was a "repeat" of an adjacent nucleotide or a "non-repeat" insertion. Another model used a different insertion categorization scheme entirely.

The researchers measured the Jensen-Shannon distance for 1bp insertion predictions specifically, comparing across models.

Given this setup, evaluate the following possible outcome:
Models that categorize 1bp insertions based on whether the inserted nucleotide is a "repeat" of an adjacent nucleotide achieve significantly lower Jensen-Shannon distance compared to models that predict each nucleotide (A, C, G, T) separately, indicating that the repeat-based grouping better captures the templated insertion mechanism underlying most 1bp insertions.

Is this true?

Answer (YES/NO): NO